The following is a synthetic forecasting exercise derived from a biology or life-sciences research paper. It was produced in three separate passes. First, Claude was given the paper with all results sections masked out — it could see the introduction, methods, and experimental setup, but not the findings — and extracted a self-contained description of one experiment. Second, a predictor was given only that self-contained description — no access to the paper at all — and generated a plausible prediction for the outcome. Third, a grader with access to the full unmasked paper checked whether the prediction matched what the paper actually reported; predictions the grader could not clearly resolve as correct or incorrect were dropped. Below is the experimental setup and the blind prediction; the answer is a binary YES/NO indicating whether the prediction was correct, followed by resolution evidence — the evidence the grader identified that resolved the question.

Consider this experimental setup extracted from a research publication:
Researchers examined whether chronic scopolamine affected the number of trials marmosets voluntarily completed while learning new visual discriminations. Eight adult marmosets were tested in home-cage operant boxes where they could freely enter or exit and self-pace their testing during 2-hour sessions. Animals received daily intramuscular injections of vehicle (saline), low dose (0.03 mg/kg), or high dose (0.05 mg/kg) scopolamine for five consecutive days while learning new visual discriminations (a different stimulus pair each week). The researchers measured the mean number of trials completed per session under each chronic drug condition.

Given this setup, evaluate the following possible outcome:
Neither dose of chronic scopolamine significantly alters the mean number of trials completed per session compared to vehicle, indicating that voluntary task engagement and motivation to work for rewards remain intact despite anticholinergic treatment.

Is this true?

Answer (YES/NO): YES